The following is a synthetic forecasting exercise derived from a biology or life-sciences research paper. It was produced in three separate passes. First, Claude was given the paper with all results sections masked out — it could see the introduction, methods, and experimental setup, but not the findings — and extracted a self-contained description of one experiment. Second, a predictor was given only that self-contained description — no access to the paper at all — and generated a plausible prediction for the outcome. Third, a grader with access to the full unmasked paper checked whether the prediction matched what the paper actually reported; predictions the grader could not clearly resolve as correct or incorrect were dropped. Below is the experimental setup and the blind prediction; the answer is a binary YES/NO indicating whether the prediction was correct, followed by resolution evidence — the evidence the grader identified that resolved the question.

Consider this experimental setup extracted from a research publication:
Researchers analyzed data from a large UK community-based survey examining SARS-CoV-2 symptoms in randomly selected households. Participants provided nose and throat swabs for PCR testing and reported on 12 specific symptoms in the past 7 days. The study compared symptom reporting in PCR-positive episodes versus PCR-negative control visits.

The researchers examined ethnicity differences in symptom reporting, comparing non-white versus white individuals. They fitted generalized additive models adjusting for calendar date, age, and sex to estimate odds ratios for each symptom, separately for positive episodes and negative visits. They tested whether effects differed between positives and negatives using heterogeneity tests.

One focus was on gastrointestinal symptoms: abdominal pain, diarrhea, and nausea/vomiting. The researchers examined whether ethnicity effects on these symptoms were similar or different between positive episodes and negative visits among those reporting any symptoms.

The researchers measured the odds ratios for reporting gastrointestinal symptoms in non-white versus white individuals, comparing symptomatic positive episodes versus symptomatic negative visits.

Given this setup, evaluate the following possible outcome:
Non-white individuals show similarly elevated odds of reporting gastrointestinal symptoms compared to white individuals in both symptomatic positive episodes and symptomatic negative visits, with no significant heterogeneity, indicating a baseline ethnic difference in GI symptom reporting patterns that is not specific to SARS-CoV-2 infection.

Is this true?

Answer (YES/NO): NO